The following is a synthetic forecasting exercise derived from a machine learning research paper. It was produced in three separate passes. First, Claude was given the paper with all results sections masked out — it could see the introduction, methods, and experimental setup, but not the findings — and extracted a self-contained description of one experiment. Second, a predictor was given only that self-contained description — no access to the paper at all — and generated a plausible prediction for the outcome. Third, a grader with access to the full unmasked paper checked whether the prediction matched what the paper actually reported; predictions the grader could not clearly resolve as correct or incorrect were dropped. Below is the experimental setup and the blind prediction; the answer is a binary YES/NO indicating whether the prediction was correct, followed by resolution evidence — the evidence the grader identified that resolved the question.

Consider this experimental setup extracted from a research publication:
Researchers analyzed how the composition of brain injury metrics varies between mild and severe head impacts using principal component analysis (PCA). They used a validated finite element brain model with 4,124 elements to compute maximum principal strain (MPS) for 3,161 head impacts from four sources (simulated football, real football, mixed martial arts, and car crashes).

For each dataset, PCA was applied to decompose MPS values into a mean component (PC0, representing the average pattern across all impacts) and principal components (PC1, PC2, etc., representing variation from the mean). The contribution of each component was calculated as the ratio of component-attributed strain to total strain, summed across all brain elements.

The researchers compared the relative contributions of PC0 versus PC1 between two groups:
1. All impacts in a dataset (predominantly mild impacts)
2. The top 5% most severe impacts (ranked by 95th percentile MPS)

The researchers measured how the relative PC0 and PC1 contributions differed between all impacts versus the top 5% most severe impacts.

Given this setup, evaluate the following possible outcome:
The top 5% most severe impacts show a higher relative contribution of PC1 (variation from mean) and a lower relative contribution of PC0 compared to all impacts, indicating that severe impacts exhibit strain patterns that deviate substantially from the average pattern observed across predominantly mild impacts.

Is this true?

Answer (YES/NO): YES